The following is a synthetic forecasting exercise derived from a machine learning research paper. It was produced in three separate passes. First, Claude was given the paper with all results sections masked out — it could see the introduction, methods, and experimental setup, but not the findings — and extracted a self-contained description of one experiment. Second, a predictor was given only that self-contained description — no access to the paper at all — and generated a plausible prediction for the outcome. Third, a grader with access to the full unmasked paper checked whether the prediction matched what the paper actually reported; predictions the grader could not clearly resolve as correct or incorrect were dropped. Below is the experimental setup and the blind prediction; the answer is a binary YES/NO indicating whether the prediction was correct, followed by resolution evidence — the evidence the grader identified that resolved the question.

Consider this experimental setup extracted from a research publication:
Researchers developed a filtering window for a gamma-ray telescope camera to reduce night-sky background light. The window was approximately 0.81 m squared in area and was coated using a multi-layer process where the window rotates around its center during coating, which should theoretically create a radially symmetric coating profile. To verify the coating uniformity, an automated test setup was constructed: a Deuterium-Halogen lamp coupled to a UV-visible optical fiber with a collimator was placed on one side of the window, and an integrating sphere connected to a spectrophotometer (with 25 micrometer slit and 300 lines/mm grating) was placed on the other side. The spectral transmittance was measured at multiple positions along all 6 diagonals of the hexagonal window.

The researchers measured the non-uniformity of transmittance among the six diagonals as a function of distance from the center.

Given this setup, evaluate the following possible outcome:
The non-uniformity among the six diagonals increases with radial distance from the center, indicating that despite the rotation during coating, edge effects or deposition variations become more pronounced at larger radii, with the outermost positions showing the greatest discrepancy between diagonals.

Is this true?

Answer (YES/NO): NO